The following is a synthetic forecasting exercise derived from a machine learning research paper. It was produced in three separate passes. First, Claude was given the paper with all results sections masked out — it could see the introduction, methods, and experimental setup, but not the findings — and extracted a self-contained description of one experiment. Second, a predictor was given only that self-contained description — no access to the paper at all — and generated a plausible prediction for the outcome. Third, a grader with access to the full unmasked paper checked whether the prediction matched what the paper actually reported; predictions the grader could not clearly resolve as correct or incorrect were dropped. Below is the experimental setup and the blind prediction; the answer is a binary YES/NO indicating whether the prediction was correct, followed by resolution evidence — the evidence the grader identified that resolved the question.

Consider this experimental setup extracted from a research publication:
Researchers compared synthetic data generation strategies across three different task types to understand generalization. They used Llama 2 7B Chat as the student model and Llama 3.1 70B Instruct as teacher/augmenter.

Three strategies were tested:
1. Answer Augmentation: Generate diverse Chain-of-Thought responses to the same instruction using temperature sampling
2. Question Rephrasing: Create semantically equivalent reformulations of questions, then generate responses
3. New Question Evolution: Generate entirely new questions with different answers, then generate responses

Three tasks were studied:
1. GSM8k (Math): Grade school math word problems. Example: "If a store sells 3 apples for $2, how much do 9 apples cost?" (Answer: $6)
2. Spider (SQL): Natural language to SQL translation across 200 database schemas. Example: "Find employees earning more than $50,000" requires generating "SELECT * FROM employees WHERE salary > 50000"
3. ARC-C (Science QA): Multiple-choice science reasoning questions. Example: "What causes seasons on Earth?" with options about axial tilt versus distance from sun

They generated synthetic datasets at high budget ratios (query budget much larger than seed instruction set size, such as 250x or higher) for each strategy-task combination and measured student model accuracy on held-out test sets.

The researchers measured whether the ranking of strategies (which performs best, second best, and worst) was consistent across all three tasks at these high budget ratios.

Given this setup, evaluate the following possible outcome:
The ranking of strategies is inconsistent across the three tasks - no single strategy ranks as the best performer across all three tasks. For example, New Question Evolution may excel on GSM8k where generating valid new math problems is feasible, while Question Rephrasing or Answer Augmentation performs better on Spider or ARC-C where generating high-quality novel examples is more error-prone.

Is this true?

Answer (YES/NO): NO